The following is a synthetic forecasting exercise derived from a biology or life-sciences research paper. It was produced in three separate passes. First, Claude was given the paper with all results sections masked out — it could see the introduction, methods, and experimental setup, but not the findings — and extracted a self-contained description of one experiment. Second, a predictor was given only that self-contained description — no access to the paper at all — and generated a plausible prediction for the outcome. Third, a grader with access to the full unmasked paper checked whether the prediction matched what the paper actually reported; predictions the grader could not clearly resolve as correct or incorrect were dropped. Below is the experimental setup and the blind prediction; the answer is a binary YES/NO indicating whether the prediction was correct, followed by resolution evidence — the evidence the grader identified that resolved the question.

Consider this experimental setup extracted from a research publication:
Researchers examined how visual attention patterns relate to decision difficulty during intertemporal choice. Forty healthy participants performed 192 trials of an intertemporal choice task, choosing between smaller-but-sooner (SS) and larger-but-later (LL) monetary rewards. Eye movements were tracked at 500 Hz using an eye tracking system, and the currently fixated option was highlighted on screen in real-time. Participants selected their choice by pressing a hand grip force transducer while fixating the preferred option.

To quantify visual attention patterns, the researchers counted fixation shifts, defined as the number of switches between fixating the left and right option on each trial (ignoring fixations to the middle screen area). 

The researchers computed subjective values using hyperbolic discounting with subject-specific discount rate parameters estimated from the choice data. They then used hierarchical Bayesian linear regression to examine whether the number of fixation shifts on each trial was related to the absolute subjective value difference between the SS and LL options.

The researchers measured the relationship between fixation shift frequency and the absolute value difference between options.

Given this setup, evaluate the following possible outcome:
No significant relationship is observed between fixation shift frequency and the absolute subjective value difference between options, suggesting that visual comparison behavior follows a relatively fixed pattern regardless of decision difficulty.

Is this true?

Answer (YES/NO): NO